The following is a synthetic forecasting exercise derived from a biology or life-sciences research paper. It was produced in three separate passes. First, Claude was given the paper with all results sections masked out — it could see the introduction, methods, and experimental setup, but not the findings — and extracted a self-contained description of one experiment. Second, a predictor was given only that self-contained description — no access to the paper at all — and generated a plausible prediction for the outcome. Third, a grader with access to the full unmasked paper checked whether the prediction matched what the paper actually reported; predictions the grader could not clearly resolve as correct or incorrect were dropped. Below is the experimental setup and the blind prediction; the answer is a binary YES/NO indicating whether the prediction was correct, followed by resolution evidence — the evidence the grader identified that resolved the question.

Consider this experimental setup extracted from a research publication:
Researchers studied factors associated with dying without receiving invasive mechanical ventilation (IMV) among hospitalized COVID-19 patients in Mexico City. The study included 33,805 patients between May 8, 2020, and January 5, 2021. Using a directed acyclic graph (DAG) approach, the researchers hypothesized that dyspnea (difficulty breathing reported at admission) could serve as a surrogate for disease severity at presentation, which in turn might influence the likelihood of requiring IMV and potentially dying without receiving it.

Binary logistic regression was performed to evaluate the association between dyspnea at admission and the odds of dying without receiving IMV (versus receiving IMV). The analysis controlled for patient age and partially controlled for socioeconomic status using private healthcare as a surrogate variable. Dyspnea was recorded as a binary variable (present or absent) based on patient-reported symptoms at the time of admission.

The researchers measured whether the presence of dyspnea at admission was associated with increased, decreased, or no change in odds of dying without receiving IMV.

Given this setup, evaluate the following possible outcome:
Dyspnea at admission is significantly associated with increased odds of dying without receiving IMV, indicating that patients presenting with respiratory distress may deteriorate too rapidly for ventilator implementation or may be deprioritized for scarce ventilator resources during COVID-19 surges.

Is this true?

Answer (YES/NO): YES